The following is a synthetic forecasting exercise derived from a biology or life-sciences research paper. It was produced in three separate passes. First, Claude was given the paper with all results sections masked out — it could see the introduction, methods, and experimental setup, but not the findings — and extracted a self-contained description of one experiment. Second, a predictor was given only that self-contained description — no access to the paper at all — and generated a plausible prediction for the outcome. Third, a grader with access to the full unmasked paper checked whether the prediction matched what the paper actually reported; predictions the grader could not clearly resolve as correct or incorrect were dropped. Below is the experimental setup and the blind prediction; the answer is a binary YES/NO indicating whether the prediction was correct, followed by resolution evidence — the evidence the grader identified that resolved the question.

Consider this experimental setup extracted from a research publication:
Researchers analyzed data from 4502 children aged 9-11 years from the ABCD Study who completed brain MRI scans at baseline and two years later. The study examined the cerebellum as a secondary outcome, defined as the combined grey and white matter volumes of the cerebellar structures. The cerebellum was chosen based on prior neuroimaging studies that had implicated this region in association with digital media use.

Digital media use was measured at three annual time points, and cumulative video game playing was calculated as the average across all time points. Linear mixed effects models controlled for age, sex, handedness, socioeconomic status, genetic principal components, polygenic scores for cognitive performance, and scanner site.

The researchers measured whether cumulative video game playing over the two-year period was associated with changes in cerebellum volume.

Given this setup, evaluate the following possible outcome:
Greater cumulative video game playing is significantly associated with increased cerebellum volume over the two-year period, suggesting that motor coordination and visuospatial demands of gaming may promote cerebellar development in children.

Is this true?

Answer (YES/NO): NO